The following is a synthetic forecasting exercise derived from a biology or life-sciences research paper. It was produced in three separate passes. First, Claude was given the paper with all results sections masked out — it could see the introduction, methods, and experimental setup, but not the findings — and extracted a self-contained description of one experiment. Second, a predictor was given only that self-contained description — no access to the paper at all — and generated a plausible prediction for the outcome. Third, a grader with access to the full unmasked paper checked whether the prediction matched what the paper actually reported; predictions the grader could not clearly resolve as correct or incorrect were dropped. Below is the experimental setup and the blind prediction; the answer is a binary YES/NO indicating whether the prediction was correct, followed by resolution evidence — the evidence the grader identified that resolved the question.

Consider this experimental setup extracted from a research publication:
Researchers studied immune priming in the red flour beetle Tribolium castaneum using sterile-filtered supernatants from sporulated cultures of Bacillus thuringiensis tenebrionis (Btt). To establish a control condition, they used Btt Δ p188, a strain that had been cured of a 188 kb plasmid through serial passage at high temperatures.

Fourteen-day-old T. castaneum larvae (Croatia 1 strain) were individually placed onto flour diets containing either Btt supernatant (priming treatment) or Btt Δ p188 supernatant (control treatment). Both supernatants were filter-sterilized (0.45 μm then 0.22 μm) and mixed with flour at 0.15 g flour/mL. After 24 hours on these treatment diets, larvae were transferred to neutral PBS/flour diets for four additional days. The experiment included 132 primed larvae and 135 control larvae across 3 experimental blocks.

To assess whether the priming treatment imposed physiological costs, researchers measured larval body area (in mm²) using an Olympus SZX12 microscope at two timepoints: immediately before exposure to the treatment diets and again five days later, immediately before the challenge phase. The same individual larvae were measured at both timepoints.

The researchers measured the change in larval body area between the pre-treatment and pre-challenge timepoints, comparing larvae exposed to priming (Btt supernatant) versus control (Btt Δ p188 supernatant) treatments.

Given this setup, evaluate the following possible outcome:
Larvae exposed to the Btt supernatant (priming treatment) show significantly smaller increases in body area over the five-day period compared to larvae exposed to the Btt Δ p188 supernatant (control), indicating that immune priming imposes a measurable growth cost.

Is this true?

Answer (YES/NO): YES